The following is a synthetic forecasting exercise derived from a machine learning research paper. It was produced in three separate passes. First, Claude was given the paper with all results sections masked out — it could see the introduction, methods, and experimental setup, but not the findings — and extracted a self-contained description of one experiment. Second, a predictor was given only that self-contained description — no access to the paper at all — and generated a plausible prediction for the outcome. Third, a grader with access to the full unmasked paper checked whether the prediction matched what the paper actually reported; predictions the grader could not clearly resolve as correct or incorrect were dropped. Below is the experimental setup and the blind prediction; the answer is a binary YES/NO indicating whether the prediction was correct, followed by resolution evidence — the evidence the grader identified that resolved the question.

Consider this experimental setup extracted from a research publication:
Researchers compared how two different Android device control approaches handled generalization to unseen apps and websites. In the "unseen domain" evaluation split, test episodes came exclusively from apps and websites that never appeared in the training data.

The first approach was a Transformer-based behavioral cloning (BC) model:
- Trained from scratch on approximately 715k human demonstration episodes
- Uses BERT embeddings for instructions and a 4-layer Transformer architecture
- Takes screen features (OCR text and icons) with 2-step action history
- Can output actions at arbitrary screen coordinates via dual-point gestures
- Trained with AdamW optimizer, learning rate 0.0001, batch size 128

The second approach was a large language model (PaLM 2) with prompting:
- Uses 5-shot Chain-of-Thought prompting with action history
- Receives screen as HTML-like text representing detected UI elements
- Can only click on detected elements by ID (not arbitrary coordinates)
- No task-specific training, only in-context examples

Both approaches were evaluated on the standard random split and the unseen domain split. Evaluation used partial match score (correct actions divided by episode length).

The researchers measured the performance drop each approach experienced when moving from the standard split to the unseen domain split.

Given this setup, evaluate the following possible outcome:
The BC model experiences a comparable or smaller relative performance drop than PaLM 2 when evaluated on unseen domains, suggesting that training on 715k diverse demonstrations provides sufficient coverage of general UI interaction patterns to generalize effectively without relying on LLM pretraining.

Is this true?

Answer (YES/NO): NO